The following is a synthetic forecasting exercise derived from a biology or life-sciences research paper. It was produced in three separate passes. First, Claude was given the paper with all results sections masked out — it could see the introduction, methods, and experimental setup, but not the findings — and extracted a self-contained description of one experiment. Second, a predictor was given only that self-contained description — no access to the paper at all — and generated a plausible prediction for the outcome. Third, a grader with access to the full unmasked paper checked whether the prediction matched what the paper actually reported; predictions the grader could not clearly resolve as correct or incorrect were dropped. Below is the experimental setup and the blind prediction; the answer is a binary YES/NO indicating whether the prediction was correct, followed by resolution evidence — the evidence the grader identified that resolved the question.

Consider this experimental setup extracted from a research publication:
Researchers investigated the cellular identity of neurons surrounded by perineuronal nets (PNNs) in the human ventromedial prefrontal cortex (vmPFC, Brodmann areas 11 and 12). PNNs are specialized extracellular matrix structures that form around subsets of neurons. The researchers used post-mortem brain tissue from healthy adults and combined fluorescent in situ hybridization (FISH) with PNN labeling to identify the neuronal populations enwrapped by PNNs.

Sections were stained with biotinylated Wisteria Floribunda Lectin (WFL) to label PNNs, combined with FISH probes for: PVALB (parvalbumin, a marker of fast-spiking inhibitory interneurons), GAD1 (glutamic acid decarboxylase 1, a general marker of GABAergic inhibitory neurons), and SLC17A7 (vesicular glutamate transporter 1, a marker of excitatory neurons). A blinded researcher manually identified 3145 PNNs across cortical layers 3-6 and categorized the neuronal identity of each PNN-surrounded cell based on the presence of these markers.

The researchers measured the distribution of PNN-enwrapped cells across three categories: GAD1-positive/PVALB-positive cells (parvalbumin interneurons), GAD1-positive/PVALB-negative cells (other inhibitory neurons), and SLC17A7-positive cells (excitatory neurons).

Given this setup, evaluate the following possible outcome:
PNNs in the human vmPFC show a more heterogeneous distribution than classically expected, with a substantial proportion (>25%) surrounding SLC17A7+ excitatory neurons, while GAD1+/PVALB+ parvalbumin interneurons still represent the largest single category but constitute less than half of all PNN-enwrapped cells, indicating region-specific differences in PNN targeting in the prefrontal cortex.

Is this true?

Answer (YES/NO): NO